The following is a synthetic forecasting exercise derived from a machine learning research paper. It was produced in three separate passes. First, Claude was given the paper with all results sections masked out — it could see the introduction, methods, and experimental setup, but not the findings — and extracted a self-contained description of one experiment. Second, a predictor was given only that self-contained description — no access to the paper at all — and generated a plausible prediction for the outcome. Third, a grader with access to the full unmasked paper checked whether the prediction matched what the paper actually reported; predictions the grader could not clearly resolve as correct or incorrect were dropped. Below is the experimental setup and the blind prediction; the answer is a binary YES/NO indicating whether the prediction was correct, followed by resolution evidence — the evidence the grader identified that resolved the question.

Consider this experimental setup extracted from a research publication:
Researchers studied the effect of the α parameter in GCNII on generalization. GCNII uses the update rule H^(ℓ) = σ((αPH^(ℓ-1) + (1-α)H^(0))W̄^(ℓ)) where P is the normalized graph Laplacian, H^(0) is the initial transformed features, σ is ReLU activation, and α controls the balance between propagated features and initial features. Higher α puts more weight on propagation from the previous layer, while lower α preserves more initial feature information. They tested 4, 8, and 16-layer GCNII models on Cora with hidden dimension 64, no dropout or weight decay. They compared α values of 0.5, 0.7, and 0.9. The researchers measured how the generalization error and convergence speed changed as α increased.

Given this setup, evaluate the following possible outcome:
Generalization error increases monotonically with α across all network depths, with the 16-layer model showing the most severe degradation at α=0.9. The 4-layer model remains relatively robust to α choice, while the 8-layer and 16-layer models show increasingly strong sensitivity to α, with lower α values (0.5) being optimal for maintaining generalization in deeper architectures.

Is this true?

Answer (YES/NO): NO